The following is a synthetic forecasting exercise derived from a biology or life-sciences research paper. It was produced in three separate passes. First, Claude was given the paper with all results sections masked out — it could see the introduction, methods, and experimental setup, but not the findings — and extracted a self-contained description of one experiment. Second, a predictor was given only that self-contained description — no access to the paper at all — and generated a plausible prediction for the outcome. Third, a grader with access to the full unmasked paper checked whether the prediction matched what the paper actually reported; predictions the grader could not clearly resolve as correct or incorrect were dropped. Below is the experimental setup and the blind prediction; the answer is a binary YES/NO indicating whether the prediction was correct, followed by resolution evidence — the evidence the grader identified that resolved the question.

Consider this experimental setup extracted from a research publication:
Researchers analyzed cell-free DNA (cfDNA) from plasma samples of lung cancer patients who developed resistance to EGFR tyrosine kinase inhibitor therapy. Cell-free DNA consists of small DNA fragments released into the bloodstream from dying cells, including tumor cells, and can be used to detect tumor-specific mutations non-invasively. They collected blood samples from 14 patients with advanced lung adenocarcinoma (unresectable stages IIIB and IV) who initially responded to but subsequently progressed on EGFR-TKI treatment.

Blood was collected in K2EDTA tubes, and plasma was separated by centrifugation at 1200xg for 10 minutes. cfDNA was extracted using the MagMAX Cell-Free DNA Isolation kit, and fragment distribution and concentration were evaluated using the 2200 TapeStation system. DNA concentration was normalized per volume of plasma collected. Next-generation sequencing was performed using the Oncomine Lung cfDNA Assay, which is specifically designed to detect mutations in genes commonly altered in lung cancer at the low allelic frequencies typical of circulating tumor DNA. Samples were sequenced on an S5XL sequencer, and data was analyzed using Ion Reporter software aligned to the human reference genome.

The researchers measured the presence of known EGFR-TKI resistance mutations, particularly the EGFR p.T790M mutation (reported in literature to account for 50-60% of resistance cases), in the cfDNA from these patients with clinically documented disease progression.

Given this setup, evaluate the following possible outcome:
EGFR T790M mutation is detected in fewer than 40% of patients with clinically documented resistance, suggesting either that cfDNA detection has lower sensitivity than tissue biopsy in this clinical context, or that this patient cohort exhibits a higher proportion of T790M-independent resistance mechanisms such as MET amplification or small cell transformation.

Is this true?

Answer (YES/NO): NO